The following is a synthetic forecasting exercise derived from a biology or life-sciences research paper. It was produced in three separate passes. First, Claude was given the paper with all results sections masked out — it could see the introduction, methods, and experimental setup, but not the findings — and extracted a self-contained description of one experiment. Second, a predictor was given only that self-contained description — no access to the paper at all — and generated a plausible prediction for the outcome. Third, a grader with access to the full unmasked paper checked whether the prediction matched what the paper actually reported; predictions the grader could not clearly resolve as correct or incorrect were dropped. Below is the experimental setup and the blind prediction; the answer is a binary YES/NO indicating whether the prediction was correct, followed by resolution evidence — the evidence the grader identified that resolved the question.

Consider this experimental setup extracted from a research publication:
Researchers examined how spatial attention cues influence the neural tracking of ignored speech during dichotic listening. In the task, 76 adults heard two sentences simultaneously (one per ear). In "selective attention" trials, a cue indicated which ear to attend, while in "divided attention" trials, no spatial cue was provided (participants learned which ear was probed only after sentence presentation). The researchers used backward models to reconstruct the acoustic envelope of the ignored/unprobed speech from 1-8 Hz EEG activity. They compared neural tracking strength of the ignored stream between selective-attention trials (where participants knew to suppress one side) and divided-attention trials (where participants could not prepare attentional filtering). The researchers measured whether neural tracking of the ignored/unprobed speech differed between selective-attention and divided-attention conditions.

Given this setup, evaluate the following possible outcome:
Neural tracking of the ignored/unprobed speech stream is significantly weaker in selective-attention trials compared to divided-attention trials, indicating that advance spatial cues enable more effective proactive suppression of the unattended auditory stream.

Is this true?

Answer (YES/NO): NO